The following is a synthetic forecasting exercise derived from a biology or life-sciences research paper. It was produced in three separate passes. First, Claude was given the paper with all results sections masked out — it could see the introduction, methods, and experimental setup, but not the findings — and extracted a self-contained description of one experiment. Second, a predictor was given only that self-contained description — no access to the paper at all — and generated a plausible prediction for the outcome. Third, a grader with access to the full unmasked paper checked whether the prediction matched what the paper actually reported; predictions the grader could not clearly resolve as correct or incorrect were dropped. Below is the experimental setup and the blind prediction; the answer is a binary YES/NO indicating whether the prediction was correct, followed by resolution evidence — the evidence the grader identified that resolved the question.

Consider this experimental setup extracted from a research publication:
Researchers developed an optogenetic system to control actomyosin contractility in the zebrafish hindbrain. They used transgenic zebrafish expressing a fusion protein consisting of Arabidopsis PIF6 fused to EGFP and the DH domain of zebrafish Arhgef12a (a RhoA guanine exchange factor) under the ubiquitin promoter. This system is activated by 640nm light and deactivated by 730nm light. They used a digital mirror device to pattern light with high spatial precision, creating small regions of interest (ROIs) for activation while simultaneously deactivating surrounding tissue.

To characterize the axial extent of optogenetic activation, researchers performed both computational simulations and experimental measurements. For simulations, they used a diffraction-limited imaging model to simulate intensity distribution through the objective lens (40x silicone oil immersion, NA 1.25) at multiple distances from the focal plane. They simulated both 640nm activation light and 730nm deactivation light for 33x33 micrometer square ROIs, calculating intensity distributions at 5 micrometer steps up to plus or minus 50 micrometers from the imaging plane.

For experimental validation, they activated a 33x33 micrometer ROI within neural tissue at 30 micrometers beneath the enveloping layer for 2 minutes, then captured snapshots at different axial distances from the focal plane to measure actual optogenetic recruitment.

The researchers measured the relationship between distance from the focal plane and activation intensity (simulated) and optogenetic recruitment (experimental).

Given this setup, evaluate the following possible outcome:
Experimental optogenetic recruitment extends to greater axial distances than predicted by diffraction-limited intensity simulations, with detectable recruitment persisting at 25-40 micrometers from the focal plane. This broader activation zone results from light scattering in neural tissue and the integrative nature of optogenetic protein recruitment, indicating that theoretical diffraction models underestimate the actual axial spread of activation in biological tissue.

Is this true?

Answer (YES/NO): NO